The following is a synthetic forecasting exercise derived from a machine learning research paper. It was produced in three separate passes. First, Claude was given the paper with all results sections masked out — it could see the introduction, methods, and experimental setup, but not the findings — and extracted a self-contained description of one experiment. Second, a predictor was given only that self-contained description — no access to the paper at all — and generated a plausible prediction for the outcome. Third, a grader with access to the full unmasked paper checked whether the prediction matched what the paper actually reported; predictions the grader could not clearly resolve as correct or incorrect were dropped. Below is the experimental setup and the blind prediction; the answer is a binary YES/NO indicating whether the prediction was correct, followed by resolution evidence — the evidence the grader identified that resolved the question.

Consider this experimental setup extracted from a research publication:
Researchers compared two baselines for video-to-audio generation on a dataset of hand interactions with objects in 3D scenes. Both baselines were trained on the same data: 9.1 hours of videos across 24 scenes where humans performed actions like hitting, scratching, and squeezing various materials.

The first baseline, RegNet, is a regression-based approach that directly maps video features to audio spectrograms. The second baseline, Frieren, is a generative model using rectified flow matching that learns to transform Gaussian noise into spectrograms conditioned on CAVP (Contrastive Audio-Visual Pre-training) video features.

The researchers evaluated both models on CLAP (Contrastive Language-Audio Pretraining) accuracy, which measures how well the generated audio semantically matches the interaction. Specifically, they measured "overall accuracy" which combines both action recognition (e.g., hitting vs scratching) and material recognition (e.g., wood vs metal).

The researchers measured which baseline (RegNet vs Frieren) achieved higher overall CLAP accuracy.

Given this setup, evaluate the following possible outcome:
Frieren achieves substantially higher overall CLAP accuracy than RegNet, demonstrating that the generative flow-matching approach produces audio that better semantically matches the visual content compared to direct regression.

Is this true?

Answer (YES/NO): YES